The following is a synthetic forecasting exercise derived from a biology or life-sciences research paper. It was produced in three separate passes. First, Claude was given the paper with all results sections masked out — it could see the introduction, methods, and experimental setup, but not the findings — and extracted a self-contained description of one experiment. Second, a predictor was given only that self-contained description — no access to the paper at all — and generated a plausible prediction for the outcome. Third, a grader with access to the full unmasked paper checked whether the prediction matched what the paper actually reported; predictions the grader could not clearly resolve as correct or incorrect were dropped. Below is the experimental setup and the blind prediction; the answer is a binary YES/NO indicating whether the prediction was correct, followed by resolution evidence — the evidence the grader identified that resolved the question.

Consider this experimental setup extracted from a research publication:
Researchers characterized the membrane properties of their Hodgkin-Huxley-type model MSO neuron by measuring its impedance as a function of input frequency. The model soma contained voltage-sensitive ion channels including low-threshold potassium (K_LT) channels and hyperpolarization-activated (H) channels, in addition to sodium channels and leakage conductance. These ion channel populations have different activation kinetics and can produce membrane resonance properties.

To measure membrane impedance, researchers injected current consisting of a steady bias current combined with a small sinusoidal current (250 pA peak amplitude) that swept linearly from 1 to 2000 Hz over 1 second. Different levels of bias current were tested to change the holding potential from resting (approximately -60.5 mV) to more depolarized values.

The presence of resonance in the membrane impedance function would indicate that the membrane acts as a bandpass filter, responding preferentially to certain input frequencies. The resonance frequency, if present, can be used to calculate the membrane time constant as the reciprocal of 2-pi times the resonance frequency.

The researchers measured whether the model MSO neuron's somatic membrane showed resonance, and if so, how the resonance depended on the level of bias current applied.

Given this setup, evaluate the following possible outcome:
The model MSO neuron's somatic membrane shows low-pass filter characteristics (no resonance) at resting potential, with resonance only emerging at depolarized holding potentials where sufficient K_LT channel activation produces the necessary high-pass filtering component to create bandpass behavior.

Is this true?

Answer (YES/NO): YES